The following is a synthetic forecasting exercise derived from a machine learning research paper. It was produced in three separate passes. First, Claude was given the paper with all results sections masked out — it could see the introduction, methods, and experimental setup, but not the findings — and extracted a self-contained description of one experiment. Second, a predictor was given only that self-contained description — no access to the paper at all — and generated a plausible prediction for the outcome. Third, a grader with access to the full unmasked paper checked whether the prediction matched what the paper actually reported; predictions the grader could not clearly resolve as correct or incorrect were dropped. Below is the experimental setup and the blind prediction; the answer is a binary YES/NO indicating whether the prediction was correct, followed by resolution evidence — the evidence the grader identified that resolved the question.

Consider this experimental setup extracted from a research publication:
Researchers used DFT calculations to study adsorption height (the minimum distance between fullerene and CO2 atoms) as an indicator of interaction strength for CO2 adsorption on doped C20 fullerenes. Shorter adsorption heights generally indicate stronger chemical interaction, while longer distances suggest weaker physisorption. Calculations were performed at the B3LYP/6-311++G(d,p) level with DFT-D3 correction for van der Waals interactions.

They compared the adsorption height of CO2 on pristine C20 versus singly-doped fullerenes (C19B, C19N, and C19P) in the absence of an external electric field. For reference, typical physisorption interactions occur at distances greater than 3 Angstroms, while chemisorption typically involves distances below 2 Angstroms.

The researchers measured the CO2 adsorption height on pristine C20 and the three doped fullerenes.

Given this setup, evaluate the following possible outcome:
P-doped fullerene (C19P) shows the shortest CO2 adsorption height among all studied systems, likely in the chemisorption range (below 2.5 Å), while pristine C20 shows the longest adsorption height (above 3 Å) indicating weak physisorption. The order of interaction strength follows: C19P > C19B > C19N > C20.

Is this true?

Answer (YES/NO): NO